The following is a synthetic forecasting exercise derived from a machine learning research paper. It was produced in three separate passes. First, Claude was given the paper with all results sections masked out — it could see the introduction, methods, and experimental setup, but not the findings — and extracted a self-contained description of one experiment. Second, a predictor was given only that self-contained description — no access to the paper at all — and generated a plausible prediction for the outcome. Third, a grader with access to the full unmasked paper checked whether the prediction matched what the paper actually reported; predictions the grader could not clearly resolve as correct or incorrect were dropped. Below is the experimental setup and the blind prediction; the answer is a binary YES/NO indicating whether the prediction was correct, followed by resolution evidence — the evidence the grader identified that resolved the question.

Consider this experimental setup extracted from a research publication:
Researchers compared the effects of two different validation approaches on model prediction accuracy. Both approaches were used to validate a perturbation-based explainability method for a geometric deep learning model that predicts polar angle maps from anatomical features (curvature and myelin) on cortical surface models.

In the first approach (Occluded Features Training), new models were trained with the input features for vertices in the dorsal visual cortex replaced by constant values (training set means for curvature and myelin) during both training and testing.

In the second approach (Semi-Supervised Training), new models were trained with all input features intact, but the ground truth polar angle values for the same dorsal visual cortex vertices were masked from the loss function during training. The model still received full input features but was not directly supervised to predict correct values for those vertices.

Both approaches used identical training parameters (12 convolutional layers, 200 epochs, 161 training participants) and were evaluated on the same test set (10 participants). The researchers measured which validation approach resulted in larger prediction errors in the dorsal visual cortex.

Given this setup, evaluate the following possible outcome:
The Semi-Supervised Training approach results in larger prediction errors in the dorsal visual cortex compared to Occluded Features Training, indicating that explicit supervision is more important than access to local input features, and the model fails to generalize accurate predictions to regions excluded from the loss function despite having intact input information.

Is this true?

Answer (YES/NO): YES